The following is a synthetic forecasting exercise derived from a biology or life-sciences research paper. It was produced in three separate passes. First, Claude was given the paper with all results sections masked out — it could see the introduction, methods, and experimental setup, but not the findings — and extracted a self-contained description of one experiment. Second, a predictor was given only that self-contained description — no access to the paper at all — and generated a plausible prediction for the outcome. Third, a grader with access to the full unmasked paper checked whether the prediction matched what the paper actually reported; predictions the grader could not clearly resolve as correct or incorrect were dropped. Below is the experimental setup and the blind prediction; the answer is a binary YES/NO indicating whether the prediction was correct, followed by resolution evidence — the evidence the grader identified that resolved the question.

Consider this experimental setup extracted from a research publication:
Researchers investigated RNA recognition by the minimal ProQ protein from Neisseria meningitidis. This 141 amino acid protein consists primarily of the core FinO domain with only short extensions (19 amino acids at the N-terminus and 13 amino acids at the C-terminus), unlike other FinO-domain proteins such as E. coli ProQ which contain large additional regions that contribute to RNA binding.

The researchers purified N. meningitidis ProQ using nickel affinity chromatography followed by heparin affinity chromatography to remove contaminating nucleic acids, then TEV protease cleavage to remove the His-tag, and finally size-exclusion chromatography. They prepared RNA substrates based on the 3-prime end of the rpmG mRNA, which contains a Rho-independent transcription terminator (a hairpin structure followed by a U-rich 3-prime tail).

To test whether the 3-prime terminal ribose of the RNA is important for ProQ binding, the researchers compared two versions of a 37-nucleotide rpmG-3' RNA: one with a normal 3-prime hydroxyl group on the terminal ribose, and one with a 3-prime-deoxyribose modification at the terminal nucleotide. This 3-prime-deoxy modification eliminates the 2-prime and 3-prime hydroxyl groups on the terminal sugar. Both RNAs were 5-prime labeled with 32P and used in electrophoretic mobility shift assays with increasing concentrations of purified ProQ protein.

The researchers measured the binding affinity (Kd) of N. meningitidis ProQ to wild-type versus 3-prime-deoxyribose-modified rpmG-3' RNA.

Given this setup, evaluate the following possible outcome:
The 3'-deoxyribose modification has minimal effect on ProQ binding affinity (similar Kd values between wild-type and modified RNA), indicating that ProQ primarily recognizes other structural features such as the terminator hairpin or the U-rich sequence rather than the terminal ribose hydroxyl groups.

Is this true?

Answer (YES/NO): NO